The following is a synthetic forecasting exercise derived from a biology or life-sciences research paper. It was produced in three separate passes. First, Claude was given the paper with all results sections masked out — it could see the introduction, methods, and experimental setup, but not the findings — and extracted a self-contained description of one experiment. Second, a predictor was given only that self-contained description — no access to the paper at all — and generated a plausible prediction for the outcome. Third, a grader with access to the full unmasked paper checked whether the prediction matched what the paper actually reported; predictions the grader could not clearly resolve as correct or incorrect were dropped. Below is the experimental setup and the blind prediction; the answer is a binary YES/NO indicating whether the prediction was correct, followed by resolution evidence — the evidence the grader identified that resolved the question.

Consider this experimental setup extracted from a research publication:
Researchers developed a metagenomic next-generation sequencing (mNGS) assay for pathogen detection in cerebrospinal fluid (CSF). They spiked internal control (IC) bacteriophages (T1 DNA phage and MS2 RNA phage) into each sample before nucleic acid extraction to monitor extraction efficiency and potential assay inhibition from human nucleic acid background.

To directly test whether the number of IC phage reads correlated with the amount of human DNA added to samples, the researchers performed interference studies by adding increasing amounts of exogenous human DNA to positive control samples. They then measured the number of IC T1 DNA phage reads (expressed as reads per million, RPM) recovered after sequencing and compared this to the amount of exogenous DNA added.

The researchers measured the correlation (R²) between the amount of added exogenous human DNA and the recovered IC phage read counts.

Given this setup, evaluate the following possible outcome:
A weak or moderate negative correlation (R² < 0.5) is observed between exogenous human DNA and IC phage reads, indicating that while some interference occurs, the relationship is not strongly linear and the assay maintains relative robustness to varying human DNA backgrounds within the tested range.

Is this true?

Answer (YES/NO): NO